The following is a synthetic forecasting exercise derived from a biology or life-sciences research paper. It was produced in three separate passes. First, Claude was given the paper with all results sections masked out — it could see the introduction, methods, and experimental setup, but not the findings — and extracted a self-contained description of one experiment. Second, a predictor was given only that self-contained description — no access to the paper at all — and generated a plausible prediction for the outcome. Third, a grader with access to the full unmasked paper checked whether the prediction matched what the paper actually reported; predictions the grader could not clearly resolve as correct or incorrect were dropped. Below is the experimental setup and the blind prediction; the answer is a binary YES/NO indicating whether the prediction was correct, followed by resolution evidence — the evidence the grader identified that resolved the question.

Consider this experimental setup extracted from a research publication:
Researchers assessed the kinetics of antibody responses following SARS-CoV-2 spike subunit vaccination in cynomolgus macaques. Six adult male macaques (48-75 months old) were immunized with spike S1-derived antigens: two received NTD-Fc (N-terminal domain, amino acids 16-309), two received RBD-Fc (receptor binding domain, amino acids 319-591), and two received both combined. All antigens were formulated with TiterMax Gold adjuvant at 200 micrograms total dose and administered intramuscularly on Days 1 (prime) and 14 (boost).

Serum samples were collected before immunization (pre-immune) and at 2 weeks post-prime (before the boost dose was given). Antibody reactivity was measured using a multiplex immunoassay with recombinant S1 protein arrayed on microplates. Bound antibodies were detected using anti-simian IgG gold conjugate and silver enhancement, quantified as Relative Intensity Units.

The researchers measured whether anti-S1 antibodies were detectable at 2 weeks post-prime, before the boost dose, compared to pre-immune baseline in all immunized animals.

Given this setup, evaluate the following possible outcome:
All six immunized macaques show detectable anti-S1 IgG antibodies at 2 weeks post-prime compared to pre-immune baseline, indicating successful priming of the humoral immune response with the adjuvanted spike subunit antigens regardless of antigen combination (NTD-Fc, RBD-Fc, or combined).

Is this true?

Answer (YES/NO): YES